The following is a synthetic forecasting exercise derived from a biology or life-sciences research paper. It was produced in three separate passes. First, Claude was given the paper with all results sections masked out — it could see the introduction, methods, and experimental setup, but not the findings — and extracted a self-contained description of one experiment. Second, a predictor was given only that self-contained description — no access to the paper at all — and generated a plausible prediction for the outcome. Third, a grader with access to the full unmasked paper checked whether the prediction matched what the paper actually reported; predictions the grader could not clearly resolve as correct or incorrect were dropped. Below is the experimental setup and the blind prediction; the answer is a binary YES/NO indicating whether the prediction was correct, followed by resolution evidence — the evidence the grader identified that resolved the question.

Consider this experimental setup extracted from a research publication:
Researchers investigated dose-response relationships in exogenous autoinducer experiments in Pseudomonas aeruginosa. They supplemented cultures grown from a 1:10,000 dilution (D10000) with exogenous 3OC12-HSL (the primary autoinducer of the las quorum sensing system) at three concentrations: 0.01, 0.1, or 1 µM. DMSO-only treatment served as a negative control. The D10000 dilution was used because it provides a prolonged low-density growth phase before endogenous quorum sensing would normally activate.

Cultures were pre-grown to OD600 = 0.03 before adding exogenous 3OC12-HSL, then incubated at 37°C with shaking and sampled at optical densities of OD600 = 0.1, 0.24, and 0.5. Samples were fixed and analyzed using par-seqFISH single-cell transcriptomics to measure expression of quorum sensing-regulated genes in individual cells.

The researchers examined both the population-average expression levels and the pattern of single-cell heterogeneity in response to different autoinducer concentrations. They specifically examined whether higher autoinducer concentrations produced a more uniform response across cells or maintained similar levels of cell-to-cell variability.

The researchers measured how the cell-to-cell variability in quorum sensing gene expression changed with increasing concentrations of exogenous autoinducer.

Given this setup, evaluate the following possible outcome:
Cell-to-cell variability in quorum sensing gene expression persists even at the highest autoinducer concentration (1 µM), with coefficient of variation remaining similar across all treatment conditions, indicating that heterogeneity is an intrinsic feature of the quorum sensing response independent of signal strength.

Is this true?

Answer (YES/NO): YES